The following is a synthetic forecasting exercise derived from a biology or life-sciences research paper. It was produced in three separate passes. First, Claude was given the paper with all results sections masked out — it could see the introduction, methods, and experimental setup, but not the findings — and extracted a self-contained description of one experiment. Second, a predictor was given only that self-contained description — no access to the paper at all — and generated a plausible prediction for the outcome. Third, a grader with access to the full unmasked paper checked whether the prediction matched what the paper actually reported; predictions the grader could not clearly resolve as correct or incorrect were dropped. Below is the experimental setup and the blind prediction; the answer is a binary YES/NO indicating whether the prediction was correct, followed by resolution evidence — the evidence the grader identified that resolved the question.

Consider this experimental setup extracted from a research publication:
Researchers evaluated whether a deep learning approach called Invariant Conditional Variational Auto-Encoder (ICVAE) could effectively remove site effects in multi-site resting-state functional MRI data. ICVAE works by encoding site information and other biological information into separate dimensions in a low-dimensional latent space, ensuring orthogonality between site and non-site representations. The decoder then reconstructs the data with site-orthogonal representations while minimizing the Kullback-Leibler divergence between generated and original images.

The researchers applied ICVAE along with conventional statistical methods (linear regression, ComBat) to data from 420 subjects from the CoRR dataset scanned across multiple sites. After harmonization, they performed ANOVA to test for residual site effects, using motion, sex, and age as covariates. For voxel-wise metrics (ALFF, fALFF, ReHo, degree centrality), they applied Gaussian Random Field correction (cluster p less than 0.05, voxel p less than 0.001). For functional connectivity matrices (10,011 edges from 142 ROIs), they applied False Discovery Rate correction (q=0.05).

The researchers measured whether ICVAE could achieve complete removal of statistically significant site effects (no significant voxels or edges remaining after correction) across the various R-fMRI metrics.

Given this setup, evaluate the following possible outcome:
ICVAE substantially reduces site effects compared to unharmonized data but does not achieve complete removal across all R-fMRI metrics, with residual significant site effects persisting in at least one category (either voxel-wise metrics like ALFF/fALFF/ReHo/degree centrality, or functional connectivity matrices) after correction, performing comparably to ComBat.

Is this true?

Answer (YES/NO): NO